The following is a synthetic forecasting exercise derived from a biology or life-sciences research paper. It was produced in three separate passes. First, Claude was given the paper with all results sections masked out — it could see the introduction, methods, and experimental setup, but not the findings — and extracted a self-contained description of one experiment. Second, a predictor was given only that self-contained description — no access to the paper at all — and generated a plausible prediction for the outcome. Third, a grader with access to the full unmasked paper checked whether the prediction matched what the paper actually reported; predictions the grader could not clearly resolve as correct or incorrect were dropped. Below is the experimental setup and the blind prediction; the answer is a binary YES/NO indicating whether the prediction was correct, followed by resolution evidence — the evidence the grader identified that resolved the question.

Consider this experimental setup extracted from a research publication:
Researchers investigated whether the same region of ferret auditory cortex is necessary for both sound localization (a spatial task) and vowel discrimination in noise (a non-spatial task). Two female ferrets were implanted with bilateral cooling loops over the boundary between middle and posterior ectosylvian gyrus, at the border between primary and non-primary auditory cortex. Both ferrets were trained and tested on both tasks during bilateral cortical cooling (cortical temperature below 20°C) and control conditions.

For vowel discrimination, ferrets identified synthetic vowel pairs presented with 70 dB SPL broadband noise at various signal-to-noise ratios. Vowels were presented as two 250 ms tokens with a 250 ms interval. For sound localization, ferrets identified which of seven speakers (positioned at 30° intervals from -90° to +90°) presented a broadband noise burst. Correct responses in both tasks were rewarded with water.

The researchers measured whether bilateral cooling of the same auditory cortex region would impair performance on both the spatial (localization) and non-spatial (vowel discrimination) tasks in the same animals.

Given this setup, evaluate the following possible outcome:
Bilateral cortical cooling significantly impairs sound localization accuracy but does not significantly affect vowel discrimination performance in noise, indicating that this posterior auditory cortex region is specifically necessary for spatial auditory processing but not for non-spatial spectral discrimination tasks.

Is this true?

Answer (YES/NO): NO